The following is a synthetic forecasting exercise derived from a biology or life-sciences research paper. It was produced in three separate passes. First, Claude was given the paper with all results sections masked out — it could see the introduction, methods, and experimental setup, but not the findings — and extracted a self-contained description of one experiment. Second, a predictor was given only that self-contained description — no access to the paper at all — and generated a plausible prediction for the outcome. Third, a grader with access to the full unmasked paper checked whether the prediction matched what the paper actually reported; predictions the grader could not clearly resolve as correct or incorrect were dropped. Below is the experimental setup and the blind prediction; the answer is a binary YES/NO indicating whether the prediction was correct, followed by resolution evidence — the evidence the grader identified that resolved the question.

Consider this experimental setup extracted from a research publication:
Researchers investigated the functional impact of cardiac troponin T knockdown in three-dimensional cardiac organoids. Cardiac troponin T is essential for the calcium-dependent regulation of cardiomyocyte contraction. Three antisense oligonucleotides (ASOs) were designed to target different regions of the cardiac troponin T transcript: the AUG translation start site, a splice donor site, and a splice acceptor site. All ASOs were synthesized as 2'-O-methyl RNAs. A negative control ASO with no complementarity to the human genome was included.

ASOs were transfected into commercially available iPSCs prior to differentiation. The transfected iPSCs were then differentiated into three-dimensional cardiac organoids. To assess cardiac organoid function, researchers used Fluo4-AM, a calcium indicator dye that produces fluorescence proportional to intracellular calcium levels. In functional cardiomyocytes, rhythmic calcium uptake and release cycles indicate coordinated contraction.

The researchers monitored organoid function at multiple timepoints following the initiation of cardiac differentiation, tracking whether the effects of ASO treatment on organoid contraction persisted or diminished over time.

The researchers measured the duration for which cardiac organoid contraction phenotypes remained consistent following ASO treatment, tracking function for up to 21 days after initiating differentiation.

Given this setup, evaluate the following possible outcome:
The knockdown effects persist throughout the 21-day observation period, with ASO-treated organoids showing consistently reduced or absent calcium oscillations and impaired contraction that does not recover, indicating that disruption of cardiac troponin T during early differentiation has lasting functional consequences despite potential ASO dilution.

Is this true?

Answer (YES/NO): YES